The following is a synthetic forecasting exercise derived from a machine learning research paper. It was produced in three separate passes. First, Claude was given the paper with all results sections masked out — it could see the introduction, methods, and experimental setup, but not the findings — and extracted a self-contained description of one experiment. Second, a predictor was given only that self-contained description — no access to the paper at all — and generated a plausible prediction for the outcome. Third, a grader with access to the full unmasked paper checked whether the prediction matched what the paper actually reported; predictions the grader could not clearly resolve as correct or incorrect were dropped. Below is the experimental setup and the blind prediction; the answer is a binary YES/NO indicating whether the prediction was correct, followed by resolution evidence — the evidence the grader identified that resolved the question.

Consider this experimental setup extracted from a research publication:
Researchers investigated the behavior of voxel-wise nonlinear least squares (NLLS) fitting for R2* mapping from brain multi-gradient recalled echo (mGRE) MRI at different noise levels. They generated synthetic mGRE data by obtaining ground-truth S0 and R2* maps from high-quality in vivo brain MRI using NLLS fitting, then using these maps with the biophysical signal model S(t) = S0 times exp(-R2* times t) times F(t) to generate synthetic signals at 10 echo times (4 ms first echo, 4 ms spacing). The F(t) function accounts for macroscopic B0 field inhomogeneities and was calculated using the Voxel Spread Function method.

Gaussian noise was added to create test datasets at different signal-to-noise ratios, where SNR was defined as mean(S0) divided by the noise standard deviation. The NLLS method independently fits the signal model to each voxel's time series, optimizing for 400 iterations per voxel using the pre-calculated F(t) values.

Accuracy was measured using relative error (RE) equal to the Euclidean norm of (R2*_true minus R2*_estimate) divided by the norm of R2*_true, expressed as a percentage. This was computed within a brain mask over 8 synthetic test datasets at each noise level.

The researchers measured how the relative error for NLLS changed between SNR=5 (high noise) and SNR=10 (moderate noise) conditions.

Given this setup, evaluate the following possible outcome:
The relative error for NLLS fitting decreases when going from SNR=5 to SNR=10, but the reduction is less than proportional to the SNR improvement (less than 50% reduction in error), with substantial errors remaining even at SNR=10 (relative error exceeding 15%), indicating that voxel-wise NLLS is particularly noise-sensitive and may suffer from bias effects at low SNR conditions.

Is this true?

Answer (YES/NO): YES